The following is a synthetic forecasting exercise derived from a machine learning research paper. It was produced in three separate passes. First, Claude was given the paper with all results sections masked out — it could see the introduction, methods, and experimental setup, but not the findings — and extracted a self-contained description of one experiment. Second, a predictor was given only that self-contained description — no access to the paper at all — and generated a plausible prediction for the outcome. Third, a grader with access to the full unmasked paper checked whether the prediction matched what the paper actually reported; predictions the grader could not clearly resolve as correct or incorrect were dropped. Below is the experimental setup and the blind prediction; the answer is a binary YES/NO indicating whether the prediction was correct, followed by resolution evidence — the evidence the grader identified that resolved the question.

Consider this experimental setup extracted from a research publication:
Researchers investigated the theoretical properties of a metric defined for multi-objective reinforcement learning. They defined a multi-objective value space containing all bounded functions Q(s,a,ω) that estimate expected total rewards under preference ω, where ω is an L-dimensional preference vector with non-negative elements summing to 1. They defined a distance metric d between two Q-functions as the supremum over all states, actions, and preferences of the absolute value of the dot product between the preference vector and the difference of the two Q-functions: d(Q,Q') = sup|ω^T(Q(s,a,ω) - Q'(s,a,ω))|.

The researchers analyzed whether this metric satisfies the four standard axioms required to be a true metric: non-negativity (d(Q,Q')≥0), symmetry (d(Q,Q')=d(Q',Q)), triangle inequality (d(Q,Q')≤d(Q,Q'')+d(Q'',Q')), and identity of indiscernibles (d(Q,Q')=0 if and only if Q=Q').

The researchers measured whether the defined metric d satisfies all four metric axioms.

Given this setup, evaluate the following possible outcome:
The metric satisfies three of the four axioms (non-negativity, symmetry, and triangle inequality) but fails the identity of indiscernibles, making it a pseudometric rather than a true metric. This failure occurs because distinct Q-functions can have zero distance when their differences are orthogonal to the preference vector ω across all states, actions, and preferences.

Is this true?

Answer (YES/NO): YES